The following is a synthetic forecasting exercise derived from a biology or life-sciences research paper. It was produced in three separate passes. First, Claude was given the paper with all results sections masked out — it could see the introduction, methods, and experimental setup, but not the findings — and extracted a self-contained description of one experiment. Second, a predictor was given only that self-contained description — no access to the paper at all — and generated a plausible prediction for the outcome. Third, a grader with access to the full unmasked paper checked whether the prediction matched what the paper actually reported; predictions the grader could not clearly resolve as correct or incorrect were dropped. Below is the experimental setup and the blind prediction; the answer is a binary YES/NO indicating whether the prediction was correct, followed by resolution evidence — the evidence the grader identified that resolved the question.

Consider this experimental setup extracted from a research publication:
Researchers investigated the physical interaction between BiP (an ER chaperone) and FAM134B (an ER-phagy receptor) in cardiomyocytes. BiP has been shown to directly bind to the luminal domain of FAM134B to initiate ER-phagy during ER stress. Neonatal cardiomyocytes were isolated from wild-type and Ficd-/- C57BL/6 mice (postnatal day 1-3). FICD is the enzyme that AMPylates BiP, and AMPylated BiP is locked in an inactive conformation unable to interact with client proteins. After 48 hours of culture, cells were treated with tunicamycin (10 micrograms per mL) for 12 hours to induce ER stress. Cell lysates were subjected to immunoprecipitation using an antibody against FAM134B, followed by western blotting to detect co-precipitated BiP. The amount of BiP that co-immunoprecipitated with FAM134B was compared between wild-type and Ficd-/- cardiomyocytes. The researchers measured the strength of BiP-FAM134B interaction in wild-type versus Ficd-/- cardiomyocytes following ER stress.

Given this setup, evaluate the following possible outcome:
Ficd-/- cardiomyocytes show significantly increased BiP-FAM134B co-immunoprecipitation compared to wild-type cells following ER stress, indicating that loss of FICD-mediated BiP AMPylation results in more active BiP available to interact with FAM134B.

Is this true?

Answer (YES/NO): YES